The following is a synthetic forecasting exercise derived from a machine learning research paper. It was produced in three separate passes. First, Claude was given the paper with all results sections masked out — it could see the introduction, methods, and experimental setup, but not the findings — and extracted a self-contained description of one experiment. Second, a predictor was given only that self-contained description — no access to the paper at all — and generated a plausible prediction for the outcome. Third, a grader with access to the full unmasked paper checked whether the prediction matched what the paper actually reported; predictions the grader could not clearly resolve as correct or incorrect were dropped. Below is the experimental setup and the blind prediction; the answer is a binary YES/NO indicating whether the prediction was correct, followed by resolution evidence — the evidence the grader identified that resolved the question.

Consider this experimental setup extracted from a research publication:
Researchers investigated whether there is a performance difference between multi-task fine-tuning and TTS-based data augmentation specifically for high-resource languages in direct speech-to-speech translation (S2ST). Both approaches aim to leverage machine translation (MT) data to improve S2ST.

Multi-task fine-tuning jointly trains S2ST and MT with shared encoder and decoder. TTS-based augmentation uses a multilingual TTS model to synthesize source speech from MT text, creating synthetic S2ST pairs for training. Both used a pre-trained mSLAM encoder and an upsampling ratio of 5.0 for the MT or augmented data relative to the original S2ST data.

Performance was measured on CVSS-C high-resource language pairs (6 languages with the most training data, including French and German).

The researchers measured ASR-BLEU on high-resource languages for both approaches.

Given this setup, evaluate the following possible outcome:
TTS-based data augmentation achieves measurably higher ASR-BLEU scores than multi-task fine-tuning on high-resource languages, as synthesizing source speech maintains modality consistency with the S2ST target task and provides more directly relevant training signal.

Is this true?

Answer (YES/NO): NO